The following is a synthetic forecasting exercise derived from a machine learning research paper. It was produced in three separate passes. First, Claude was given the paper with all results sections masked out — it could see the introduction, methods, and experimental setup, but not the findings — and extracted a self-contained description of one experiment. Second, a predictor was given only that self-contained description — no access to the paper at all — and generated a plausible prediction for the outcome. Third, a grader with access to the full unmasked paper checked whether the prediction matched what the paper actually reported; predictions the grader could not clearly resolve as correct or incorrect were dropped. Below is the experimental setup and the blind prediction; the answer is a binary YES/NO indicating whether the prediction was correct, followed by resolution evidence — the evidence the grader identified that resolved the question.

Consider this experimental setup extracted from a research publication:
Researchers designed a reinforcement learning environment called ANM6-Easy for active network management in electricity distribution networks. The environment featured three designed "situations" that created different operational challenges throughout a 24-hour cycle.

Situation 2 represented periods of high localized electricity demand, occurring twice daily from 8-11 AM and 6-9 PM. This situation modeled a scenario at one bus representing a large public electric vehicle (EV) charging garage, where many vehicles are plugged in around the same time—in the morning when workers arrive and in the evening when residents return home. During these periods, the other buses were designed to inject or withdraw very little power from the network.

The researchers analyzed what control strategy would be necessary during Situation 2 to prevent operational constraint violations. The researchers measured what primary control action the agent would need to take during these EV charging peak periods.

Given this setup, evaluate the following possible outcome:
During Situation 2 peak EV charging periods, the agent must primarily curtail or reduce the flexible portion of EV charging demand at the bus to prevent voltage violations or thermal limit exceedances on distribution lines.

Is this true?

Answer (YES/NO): NO